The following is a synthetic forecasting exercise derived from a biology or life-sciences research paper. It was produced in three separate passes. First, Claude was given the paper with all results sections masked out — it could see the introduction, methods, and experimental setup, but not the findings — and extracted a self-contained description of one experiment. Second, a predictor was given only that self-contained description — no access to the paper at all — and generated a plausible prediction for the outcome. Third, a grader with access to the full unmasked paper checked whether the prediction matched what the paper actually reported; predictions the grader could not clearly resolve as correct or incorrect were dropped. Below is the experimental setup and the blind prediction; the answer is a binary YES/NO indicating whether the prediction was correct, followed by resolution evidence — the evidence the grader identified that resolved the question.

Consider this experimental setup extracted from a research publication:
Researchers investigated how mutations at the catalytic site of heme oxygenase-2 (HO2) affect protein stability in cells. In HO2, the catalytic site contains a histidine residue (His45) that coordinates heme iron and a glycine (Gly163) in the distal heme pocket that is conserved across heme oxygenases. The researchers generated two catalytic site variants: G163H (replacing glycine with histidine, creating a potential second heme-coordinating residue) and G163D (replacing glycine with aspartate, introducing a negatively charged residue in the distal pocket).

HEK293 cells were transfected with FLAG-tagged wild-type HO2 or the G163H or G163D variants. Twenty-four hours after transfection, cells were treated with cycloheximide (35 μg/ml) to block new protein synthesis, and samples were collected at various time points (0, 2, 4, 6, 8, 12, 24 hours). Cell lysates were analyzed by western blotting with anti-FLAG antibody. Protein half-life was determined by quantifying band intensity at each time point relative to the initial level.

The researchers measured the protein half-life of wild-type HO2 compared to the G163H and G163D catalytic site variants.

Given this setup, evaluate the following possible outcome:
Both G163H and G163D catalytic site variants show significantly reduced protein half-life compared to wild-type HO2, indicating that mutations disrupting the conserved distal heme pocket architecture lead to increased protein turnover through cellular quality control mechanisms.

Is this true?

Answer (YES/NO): NO